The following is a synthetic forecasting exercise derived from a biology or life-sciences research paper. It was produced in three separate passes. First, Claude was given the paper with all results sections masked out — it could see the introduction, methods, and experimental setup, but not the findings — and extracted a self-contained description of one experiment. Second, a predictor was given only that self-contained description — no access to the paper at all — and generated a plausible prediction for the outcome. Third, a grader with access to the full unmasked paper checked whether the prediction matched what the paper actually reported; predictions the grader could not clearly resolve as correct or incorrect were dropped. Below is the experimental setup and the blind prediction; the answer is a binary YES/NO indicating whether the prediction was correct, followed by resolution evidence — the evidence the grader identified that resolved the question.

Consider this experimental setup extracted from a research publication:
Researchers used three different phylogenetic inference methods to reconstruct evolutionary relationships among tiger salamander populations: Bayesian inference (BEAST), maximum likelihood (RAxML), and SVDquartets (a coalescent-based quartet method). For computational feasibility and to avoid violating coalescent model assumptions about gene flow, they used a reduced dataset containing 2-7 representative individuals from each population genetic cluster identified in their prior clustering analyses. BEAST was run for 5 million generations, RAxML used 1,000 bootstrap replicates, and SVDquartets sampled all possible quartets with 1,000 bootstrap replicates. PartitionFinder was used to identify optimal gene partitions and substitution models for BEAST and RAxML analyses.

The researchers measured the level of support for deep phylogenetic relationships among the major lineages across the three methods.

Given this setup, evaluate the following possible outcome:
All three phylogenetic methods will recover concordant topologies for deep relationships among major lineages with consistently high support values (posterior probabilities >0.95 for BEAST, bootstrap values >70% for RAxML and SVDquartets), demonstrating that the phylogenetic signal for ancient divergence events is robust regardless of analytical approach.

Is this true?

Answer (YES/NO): NO